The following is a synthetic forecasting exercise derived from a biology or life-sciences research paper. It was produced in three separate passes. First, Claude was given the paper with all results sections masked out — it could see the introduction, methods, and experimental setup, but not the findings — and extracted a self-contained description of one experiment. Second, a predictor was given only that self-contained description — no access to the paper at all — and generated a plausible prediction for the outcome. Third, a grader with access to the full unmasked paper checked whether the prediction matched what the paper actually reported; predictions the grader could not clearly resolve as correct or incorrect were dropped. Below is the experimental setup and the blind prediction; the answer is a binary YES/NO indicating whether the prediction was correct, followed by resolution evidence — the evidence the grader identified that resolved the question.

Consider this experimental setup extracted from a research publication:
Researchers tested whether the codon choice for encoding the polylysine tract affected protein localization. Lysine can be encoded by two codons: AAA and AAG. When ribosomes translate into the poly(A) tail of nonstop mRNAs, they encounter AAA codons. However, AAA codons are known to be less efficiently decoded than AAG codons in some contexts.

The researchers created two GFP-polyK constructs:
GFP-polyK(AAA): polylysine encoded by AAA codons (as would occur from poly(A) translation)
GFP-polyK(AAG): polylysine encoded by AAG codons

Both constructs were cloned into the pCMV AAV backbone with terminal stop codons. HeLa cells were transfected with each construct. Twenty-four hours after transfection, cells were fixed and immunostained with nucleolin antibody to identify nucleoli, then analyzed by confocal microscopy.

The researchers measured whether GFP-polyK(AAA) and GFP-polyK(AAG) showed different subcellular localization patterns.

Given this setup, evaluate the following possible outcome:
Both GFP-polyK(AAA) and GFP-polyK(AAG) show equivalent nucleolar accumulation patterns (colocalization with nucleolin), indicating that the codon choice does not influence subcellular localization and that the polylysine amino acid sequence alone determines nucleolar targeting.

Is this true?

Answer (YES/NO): YES